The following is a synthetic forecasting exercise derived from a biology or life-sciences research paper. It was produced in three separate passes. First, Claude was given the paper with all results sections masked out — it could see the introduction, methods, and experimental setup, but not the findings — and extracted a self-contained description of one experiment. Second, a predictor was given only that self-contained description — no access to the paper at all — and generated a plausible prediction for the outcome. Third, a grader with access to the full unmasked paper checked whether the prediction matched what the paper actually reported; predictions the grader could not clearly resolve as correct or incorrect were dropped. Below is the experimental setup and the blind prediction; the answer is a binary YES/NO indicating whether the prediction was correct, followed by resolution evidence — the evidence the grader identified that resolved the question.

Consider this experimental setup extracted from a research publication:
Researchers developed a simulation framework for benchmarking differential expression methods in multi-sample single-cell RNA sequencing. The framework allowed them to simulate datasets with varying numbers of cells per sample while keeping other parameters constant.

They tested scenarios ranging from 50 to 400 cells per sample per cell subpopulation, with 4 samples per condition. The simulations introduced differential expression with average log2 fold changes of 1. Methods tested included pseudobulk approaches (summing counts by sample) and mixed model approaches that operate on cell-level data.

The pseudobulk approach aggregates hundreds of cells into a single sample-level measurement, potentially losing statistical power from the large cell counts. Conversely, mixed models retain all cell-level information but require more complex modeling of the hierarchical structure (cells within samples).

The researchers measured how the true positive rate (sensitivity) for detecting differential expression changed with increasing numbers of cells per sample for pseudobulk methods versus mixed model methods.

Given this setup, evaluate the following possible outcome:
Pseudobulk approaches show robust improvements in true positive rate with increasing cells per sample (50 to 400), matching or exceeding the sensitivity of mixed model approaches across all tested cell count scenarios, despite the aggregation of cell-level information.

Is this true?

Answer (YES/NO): YES